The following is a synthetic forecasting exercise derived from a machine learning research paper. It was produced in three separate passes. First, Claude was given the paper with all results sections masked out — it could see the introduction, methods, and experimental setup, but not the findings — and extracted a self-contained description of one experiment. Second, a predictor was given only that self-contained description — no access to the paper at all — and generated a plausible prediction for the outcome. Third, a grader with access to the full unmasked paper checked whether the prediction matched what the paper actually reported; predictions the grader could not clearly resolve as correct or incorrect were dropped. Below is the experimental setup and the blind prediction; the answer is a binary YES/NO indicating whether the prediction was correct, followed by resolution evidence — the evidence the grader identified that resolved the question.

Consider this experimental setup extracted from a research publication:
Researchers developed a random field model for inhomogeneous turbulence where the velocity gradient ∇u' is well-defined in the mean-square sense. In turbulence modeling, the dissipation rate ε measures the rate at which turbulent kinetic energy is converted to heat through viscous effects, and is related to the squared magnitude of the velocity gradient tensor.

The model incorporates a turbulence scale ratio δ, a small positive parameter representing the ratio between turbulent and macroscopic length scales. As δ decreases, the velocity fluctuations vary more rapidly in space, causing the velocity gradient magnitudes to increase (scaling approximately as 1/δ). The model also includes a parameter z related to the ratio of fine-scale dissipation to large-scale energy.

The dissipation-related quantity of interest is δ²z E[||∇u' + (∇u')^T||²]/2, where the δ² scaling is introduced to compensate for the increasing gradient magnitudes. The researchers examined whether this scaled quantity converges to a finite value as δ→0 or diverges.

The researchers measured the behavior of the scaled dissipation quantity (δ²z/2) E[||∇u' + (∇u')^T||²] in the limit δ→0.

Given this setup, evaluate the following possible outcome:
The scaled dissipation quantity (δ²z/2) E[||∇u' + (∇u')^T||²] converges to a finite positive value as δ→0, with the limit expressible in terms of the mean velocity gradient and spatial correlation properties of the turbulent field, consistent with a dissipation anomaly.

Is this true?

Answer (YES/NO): NO